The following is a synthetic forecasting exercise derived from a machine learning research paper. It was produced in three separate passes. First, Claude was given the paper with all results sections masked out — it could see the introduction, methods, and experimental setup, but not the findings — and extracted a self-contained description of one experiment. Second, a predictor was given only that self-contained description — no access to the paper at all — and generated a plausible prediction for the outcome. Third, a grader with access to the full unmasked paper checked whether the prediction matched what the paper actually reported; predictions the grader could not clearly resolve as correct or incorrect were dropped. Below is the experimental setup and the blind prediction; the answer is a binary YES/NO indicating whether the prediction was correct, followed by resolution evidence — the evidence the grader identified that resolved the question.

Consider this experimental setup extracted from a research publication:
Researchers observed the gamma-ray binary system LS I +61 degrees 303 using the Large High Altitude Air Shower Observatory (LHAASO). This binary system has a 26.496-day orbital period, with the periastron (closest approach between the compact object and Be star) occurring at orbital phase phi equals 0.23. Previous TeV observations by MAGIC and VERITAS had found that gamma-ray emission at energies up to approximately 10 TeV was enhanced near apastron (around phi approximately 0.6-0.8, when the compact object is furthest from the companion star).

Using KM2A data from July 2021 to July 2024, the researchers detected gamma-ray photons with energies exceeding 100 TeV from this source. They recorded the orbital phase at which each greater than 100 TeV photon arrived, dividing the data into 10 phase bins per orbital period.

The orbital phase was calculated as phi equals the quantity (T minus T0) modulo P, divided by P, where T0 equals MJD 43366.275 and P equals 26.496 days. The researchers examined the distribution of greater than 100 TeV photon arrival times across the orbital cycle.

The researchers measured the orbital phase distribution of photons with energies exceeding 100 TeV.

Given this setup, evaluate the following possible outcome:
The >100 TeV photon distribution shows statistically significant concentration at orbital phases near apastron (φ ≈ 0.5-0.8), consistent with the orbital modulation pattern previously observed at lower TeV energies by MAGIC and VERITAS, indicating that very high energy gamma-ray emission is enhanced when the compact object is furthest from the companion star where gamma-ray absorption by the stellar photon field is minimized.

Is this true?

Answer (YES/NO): NO